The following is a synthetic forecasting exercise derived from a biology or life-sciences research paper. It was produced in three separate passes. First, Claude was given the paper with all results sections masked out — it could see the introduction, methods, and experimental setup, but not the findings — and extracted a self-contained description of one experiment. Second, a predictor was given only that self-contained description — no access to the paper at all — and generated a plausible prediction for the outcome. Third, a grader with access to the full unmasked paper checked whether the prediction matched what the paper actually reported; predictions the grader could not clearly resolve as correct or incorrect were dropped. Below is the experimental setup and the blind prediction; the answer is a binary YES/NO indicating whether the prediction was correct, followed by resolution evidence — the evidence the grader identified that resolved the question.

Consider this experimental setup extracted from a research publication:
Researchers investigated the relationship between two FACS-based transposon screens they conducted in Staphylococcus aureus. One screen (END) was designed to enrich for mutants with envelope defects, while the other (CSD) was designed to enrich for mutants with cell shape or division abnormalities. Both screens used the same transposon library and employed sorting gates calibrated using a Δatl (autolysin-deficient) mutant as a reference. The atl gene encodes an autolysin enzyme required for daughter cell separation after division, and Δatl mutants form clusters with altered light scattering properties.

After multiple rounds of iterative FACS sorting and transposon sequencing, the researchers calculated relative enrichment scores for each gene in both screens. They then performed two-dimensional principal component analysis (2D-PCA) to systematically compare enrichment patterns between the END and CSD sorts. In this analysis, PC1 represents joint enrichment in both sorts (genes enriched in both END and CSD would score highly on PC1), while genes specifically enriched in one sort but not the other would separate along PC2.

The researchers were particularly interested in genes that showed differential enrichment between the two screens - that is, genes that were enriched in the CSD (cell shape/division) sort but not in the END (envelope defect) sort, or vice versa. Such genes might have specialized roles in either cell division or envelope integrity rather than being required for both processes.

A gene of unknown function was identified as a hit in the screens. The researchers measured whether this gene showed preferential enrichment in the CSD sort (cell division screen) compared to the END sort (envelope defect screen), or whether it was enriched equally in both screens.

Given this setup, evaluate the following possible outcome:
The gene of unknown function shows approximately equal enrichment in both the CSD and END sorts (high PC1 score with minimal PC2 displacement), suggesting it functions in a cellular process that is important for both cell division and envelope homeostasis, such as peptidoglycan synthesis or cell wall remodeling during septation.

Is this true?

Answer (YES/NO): YES